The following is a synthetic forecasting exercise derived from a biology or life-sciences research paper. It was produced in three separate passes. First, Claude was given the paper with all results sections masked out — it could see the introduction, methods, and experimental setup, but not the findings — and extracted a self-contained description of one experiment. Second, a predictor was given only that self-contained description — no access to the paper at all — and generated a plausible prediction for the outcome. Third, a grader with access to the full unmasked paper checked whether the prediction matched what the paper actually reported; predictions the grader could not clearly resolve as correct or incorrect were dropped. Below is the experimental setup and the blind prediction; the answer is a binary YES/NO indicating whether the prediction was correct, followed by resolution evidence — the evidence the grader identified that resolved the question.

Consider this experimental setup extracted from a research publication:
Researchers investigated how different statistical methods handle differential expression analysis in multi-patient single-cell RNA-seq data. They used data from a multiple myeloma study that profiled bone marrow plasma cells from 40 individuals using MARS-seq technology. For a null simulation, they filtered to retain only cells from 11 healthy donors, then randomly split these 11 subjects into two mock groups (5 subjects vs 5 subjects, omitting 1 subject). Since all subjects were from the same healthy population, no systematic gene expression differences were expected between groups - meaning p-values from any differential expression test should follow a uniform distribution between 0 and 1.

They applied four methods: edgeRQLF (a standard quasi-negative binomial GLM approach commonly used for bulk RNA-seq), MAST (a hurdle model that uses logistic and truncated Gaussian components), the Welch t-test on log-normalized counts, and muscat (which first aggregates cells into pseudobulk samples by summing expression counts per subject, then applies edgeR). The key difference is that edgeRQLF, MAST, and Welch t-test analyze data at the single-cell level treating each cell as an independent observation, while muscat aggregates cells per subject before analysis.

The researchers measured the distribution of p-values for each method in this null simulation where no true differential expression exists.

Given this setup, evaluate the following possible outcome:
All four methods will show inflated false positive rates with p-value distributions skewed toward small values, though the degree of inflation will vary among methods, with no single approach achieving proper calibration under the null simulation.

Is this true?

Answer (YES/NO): NO